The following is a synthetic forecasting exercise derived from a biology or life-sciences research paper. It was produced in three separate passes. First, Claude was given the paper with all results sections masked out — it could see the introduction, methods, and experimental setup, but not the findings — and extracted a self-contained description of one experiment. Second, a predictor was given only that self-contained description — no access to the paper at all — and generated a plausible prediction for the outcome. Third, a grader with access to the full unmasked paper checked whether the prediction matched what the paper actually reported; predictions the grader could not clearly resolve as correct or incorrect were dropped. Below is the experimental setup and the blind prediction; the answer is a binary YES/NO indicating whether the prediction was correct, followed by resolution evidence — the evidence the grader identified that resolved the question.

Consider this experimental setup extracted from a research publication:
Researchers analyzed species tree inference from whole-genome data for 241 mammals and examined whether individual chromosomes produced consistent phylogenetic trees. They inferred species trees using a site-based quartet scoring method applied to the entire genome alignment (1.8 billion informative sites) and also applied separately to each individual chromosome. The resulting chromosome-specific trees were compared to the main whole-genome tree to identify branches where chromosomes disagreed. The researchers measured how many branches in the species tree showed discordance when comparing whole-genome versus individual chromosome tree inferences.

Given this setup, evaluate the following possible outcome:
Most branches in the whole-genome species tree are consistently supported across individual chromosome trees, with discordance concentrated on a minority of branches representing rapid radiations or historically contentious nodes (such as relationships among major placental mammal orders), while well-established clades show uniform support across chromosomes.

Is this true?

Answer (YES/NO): YES